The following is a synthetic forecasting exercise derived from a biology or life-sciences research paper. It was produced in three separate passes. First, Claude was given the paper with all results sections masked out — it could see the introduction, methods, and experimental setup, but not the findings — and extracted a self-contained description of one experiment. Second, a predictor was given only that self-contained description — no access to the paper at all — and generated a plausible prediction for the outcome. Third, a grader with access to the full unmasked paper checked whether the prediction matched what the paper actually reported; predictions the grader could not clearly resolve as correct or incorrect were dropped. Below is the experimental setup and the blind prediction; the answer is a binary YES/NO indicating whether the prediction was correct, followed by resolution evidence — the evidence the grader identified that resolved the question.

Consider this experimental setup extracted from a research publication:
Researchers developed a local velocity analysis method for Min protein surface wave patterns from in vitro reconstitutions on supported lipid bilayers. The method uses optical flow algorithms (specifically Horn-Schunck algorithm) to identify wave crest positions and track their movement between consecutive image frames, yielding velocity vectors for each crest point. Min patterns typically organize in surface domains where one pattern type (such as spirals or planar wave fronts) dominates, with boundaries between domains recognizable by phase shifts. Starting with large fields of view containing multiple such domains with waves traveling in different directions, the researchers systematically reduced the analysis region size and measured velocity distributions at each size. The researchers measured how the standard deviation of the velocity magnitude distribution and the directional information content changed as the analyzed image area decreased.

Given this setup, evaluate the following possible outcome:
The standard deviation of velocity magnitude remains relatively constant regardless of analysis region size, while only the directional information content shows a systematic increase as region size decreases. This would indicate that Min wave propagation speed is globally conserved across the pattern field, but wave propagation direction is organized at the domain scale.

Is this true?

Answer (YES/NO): NO